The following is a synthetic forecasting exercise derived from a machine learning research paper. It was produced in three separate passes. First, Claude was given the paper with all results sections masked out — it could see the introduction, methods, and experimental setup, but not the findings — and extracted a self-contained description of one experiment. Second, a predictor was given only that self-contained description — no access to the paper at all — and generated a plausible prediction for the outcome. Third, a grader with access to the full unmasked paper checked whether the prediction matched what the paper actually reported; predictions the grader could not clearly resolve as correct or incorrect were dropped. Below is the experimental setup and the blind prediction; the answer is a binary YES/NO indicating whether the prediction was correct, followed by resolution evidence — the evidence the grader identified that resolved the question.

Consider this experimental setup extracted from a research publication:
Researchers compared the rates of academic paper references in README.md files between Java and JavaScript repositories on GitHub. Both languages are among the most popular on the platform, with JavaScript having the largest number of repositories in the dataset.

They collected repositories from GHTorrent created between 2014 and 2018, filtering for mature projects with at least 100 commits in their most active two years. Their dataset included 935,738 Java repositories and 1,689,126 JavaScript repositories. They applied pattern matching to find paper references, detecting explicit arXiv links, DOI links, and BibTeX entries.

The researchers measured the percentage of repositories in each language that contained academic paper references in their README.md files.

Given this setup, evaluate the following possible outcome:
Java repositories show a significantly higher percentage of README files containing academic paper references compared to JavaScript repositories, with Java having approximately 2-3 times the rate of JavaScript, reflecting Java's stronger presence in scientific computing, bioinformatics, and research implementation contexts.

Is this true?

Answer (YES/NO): YES